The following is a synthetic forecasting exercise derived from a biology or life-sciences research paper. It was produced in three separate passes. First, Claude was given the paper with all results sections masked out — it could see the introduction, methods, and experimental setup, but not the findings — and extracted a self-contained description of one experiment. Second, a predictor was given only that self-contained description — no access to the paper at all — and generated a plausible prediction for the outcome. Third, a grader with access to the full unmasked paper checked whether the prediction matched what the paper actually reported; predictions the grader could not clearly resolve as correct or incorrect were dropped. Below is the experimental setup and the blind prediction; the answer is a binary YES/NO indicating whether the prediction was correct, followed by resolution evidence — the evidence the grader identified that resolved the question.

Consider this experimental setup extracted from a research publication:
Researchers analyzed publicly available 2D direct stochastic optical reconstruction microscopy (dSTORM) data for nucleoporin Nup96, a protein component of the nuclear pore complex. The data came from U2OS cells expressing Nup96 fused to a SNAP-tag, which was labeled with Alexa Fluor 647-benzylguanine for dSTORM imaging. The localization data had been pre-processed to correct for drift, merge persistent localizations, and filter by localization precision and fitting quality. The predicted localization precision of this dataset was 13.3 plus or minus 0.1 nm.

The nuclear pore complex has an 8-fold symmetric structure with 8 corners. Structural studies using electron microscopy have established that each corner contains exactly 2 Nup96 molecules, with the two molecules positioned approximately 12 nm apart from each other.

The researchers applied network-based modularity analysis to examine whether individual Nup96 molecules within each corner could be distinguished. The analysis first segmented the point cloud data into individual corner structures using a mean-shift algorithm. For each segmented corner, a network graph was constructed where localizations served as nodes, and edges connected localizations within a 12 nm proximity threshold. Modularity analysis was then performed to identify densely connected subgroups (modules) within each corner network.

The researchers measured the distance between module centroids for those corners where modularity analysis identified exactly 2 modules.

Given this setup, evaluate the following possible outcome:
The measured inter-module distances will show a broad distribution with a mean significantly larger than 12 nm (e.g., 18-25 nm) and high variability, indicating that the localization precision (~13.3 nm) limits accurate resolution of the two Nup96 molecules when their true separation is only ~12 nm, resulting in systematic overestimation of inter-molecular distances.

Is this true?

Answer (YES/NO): NO